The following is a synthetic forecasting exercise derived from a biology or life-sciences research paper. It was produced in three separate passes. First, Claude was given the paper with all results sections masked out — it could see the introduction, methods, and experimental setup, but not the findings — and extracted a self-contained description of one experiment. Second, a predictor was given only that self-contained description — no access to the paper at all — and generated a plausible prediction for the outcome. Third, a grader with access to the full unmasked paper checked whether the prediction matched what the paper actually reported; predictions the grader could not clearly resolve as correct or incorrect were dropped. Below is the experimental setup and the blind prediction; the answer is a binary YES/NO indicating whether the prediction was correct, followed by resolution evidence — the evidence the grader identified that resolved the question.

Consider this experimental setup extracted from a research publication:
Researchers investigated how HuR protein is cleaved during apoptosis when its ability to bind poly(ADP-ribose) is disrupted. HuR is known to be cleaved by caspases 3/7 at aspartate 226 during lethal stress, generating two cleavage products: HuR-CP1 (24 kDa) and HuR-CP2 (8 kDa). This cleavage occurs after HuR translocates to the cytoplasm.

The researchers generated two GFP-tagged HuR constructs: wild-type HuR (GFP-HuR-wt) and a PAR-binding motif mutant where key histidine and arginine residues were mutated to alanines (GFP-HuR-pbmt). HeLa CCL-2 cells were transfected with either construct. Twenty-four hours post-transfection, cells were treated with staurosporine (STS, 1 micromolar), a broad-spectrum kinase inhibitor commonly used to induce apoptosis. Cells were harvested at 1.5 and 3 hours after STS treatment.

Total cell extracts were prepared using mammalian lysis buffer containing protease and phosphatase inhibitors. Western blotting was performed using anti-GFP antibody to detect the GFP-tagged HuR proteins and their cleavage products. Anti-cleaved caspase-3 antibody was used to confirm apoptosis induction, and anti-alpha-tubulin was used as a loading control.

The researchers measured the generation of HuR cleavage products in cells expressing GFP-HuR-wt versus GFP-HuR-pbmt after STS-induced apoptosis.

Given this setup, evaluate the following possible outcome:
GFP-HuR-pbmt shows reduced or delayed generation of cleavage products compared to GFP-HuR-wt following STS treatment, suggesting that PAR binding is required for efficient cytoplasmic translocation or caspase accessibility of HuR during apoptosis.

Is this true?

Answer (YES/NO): NO